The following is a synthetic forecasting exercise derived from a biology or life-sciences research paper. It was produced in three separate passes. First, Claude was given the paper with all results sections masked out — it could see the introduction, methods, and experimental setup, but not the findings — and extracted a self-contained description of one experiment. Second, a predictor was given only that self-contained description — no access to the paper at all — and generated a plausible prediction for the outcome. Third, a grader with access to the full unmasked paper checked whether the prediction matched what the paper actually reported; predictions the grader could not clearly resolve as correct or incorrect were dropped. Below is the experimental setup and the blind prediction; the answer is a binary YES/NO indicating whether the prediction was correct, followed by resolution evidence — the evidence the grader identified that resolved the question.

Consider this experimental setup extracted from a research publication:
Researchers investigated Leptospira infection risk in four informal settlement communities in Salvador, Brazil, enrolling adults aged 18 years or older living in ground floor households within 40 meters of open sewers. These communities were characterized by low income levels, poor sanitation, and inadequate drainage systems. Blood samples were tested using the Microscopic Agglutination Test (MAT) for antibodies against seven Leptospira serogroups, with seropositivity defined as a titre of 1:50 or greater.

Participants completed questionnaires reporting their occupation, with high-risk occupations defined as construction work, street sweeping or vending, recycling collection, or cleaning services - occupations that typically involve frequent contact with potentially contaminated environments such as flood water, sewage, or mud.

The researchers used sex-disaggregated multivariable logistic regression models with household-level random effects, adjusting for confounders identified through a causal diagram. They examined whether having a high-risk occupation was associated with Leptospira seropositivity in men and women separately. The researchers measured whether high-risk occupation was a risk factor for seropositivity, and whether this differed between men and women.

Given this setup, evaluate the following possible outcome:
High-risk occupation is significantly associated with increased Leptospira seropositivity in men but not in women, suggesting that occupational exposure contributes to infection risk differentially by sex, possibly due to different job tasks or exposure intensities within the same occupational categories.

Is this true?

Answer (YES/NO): YES